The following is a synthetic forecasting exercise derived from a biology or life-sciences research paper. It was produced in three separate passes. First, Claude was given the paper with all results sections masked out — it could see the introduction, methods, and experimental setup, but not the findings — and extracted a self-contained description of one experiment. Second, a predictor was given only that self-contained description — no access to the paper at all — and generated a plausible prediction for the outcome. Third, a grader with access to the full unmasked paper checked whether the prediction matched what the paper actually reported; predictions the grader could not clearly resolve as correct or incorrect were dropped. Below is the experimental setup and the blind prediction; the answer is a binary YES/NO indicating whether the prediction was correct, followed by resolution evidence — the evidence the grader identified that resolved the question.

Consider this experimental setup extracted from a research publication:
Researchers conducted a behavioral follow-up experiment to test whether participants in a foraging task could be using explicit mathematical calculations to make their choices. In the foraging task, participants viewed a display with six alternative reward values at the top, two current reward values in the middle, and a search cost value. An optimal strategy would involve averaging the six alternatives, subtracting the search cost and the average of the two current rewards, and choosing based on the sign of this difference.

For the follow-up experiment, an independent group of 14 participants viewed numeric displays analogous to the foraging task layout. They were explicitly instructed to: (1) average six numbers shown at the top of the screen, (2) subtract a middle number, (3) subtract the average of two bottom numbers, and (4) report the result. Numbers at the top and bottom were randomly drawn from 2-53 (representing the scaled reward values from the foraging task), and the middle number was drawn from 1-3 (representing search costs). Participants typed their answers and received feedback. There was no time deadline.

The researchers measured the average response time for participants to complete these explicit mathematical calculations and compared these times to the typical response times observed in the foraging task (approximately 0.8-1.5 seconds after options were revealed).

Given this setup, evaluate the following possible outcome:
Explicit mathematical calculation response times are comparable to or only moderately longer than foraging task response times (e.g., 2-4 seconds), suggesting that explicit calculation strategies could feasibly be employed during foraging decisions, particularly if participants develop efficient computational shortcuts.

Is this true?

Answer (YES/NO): NO